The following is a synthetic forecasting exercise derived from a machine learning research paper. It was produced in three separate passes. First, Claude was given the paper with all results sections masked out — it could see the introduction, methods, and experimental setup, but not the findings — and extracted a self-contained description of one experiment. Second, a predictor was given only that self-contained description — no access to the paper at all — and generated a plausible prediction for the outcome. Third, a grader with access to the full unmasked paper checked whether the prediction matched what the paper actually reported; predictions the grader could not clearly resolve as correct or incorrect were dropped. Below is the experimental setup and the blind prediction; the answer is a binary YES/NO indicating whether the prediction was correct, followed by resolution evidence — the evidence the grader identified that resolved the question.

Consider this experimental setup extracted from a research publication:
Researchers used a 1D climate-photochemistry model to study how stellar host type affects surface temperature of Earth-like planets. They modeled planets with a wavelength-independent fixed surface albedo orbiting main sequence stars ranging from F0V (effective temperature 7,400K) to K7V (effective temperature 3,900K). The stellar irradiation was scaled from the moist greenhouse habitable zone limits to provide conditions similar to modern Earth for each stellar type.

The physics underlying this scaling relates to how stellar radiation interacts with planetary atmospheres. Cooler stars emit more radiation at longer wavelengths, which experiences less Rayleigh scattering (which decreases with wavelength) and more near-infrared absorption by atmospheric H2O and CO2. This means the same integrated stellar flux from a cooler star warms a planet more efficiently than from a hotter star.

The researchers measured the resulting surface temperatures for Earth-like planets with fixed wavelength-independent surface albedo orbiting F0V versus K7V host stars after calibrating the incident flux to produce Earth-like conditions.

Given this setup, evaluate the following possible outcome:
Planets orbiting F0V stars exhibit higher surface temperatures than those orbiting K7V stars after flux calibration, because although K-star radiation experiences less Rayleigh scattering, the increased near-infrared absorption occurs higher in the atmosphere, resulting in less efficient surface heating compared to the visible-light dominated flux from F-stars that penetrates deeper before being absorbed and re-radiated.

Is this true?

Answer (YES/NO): YES